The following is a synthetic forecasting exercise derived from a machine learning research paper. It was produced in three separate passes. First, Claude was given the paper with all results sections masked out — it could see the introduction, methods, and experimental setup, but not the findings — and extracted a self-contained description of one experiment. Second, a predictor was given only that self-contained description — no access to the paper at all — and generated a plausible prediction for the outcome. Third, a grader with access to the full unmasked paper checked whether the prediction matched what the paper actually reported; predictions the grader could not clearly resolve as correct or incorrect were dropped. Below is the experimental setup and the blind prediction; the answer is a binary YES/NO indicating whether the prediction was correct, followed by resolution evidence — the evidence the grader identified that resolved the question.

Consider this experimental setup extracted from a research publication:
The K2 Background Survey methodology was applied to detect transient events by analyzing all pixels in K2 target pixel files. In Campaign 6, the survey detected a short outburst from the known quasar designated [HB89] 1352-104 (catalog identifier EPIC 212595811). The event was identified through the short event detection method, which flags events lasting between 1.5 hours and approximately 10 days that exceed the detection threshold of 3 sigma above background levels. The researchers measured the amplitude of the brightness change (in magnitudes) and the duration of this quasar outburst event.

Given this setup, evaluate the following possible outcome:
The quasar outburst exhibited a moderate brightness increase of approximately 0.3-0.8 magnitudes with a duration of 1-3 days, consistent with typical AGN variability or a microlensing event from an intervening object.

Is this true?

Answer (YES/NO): NO